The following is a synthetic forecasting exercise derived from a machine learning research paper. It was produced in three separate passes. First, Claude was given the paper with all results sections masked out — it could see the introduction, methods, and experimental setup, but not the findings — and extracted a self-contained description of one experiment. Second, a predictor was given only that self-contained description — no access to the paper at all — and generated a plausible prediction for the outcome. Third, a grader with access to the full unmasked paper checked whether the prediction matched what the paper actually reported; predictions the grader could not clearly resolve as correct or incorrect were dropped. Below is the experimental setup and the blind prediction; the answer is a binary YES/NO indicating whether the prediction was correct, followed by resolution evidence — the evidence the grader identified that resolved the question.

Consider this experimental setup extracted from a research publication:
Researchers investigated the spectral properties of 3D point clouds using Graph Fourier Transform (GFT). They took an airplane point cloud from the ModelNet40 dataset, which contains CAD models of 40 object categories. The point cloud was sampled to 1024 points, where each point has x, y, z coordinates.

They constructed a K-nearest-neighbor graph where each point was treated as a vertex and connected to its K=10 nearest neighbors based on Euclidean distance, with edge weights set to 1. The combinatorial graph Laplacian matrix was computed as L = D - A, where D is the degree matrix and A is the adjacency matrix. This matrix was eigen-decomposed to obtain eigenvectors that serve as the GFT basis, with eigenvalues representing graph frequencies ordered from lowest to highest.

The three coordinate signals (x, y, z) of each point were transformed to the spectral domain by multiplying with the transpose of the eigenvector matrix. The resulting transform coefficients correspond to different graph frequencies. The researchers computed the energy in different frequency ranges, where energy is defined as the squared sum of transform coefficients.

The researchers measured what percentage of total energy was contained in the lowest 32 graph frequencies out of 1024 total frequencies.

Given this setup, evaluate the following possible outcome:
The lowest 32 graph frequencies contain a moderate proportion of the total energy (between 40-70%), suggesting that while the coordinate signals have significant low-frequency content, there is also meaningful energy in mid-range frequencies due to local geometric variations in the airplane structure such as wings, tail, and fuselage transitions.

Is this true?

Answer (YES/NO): NO